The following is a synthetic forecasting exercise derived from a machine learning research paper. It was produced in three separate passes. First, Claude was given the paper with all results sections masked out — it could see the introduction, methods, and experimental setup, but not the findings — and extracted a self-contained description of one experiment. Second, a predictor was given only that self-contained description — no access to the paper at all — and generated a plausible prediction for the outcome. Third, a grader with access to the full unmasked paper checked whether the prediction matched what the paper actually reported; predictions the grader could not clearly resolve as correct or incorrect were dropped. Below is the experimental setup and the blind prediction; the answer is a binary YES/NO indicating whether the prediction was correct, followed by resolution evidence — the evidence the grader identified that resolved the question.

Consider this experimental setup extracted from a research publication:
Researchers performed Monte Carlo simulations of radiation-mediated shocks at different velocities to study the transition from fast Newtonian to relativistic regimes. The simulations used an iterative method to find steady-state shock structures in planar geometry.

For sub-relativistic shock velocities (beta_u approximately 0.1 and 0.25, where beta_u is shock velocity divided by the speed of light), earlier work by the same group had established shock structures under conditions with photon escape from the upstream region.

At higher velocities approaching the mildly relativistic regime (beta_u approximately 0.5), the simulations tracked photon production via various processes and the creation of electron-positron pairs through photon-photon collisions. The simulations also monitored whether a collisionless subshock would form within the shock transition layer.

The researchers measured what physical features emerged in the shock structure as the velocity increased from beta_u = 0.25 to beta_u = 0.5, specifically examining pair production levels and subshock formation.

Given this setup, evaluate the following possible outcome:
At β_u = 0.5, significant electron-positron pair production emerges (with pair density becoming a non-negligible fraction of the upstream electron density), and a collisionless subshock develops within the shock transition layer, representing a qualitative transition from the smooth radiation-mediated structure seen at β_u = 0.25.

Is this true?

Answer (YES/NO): YES